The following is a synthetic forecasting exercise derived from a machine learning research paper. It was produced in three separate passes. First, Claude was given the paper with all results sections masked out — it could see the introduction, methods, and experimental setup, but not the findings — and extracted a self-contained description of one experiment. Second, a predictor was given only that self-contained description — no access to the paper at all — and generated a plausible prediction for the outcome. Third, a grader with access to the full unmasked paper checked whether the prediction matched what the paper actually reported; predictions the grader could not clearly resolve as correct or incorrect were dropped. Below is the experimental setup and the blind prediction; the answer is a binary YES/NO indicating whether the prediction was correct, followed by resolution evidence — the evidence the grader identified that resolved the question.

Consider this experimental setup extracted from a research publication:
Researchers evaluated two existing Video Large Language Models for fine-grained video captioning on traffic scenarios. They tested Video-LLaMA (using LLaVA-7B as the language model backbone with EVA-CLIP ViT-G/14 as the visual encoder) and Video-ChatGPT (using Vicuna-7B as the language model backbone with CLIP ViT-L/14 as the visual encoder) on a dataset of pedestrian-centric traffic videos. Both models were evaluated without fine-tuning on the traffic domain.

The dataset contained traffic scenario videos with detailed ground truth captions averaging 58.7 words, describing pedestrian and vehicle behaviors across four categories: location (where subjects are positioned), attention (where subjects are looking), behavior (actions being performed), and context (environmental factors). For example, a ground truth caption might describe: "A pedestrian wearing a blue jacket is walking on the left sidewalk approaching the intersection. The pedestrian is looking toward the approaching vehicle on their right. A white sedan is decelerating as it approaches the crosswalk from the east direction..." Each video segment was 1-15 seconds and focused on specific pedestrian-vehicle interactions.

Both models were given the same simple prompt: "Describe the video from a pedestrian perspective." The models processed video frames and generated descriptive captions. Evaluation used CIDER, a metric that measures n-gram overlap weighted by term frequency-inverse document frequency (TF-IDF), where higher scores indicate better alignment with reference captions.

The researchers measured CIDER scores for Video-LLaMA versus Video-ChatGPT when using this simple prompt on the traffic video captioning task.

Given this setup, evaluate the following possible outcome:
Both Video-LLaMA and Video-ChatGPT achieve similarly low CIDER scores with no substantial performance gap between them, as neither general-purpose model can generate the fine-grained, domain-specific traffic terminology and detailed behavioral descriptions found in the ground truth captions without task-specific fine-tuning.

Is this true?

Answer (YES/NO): NO